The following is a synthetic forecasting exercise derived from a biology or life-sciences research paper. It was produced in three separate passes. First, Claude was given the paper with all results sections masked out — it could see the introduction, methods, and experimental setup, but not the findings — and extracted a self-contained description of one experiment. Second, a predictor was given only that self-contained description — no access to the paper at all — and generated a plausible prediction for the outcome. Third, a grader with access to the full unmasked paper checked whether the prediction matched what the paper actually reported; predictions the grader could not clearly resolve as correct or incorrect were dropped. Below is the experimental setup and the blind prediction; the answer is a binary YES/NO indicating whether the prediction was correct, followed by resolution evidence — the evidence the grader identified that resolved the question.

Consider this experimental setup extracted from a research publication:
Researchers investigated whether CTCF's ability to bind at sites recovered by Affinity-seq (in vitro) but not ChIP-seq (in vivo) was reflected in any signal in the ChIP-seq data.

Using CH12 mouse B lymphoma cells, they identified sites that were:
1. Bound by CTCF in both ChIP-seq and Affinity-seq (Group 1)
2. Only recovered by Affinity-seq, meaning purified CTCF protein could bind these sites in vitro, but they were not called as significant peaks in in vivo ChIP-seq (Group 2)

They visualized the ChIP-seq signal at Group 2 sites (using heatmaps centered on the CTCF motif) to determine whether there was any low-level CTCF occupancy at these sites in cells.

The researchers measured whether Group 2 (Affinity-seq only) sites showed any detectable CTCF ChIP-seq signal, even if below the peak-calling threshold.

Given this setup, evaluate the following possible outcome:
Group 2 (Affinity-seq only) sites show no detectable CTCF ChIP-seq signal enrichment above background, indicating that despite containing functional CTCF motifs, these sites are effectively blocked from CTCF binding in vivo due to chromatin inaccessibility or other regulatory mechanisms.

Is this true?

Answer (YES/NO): NO